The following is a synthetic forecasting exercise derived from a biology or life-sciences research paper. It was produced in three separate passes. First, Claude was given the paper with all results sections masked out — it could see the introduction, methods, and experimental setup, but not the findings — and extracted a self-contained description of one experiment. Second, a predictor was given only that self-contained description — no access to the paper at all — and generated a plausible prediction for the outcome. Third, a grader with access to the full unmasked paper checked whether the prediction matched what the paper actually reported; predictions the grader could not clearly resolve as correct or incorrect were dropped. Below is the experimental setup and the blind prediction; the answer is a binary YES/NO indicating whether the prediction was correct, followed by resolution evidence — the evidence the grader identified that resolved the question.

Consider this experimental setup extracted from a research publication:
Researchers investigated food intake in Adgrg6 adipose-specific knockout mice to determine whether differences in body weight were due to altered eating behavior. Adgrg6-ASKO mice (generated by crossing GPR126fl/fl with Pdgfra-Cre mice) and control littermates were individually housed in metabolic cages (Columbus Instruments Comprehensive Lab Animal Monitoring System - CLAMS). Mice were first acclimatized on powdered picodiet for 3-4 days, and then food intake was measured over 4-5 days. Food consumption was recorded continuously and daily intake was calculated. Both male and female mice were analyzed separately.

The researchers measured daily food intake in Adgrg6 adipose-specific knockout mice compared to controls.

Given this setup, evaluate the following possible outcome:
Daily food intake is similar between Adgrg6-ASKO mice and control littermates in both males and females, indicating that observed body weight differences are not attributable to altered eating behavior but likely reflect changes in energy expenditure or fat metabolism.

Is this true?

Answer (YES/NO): YES